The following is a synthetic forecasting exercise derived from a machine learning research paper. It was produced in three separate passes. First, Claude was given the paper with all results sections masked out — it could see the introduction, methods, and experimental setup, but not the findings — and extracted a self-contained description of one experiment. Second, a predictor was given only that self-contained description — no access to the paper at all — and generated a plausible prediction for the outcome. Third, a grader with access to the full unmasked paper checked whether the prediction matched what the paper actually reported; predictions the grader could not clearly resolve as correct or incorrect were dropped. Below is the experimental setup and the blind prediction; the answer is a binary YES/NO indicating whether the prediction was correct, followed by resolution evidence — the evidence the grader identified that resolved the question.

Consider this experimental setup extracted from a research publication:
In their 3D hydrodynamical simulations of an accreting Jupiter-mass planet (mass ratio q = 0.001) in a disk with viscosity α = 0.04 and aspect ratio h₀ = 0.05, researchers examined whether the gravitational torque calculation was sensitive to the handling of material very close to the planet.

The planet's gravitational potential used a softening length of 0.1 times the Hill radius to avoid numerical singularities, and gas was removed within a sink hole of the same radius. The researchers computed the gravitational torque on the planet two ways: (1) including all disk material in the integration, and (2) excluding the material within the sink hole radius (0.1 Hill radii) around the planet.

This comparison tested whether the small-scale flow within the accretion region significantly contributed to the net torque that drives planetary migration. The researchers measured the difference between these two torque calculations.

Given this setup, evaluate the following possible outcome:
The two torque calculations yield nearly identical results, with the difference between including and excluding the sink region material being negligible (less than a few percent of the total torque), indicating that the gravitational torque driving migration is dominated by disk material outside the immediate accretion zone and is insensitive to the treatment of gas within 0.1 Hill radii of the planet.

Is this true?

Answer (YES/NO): YES